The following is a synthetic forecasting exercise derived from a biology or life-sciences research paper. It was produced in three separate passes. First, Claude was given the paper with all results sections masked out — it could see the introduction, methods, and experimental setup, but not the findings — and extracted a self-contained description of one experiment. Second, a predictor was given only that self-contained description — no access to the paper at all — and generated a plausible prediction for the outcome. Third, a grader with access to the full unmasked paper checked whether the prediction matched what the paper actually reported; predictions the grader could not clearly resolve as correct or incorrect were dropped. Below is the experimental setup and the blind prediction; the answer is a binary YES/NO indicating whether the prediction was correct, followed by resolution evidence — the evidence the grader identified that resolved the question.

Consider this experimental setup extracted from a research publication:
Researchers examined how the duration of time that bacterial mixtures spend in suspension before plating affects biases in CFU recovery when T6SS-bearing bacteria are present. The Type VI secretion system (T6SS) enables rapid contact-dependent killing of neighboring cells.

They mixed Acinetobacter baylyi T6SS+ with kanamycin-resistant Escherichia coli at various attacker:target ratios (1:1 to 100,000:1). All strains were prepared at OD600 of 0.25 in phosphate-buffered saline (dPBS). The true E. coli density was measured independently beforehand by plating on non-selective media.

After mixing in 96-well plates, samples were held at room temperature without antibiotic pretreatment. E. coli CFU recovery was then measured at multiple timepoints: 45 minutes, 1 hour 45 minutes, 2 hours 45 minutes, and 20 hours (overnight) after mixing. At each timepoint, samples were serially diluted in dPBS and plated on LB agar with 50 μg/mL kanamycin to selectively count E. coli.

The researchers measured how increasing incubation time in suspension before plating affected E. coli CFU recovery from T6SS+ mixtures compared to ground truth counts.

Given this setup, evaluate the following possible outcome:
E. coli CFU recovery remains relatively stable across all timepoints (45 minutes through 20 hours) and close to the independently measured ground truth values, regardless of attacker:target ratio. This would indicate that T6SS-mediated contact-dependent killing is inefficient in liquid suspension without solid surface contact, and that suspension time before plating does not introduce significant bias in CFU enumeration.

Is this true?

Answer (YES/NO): NO